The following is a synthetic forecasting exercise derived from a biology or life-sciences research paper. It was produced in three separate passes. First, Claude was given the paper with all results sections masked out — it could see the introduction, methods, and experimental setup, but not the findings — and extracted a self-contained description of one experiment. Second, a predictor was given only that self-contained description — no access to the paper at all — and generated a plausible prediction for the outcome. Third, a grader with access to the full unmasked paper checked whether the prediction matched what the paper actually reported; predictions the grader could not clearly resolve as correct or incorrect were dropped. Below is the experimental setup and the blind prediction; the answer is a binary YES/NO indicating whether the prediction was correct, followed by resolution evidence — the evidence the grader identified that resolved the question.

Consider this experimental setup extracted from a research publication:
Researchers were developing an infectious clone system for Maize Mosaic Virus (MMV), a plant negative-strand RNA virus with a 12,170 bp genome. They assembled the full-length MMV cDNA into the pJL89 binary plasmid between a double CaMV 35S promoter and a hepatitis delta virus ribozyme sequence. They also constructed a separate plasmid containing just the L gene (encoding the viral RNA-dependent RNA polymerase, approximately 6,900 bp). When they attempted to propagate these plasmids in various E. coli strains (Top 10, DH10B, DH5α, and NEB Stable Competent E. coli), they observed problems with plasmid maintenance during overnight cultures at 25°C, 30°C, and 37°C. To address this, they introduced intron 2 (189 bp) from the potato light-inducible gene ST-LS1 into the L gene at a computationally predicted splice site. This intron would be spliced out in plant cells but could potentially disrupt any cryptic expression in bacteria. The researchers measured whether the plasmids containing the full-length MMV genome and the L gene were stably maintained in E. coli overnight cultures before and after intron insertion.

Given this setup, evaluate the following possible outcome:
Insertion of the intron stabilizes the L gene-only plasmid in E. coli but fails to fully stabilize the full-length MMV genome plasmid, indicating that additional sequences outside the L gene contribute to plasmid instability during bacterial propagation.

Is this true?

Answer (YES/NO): NO